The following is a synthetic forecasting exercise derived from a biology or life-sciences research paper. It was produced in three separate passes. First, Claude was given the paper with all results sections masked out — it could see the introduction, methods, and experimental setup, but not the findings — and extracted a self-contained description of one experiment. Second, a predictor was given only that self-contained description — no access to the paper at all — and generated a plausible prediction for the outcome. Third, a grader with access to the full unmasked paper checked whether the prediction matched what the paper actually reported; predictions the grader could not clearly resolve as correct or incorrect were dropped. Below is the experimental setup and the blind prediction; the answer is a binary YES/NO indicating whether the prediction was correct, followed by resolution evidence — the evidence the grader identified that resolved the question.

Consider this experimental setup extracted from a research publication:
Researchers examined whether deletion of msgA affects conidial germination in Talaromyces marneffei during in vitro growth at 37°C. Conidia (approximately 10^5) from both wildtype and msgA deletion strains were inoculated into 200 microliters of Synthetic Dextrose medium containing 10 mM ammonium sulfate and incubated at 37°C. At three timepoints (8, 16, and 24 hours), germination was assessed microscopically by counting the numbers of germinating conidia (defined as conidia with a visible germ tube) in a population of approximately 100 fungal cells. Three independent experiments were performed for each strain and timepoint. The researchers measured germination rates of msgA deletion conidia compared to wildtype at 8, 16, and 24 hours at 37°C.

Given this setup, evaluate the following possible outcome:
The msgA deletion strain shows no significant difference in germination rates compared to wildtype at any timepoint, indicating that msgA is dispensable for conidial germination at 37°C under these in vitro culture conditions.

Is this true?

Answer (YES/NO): YES